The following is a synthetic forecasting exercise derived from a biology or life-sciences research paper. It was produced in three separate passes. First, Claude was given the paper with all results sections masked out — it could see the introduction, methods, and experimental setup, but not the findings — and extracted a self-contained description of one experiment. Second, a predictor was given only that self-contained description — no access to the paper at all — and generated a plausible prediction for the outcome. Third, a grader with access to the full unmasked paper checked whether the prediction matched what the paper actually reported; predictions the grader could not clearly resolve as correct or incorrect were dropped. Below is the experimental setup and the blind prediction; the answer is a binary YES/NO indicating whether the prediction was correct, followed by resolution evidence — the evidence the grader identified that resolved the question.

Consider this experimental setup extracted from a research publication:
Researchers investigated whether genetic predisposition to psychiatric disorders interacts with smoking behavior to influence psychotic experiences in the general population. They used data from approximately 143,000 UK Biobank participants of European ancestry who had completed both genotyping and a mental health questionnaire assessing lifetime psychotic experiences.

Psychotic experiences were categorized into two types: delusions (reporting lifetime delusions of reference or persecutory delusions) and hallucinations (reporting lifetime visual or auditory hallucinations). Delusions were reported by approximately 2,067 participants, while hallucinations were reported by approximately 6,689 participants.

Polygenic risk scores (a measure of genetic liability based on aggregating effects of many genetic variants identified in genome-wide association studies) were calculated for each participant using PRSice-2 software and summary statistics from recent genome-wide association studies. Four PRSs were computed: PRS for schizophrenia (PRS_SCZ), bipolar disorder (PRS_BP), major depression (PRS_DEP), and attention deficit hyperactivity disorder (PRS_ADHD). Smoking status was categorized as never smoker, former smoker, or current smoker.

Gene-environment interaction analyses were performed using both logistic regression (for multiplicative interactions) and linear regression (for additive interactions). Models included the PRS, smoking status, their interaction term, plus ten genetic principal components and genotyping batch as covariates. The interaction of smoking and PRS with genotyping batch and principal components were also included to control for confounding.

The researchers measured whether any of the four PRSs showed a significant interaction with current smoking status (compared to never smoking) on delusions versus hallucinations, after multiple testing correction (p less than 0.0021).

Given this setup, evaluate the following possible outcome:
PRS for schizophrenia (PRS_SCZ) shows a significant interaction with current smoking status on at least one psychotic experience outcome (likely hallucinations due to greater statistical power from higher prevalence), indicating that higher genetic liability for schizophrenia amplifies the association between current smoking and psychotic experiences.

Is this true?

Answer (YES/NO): NO